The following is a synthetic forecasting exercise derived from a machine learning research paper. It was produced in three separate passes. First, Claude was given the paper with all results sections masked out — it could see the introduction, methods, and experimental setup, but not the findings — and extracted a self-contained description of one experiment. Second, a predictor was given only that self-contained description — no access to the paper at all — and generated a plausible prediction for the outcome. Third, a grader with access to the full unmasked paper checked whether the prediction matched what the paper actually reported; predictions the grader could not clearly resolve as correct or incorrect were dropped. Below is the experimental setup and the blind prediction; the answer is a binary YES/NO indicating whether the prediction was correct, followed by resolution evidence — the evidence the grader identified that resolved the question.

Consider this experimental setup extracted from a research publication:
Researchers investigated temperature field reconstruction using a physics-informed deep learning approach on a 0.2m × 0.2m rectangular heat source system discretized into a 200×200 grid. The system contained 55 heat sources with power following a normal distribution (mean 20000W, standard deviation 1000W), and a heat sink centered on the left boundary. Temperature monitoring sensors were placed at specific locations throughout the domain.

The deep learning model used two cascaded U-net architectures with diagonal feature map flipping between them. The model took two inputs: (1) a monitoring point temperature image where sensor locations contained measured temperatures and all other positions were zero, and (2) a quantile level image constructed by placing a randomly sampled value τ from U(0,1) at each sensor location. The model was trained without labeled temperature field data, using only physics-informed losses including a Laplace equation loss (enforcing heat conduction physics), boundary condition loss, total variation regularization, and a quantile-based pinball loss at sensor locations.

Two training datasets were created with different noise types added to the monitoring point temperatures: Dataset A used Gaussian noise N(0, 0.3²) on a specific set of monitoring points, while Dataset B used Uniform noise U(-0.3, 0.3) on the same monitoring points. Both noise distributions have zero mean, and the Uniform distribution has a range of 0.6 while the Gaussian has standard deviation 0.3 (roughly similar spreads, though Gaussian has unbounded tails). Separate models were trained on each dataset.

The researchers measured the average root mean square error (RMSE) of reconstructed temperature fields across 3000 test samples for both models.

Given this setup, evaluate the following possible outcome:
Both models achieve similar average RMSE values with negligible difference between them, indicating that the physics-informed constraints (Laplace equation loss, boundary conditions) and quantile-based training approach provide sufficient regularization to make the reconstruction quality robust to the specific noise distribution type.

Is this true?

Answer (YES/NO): NO